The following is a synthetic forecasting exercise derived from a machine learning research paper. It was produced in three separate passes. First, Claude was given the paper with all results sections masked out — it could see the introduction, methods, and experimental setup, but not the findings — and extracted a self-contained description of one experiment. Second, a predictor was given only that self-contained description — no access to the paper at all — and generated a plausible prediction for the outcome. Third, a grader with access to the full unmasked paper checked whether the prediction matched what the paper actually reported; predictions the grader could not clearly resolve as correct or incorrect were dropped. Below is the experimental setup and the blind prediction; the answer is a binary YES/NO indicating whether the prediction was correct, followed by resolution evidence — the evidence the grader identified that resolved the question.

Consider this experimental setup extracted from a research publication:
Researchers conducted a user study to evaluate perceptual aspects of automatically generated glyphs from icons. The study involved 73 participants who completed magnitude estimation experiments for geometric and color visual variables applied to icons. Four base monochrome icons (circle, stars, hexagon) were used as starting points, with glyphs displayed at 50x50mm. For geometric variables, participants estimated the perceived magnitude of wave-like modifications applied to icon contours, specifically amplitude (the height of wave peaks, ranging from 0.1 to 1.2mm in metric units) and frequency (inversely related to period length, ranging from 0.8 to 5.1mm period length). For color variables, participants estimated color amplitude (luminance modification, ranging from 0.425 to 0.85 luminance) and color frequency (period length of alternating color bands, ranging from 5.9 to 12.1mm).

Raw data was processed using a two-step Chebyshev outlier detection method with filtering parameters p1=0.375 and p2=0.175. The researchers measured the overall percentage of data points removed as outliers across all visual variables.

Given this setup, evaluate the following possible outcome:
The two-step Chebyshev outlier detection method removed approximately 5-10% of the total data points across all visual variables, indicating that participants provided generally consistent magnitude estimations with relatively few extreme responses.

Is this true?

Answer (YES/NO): NO